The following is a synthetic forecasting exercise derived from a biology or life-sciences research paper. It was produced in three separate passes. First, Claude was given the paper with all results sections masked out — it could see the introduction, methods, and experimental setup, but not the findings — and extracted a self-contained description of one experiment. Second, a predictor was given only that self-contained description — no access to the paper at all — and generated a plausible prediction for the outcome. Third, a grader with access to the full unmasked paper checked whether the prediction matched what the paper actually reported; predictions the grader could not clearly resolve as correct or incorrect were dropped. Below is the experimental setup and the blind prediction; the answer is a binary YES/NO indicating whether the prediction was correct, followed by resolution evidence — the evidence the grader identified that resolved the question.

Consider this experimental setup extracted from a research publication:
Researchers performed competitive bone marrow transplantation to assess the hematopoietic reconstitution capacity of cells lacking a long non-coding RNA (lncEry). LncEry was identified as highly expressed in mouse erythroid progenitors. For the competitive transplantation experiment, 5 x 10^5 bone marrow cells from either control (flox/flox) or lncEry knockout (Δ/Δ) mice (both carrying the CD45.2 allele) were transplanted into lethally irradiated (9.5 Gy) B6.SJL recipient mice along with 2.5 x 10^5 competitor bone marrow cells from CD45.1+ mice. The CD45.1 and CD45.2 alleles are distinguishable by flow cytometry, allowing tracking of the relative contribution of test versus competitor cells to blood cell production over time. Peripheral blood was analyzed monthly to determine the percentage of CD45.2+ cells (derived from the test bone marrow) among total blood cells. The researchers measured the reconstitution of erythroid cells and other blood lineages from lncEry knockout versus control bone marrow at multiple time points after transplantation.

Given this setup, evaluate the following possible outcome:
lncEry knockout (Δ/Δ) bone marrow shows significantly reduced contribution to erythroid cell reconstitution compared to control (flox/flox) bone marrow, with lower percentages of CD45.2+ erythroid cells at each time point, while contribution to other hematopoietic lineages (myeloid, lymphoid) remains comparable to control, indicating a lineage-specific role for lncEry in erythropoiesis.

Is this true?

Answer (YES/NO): NO